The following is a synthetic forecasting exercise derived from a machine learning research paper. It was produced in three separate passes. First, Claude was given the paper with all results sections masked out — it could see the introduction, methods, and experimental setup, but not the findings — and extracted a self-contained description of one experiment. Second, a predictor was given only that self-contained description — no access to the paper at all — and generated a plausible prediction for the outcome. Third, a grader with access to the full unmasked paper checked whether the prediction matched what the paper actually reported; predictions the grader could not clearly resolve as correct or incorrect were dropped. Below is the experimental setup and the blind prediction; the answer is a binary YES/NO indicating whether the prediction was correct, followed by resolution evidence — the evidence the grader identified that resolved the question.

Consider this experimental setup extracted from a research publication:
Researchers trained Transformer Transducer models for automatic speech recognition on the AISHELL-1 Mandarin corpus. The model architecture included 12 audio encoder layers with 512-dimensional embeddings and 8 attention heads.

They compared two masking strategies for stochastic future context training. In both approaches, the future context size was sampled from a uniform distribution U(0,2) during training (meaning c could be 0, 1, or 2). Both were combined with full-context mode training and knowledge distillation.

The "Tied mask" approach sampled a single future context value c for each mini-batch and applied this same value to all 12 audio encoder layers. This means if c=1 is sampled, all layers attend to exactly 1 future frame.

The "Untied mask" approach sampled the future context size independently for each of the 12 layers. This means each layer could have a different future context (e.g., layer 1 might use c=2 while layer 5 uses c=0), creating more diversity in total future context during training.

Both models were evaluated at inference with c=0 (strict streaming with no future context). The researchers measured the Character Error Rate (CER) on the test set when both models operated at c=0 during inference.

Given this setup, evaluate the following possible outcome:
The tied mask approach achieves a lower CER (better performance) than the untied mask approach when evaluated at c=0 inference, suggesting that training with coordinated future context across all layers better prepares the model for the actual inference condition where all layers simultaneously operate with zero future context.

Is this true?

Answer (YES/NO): YES